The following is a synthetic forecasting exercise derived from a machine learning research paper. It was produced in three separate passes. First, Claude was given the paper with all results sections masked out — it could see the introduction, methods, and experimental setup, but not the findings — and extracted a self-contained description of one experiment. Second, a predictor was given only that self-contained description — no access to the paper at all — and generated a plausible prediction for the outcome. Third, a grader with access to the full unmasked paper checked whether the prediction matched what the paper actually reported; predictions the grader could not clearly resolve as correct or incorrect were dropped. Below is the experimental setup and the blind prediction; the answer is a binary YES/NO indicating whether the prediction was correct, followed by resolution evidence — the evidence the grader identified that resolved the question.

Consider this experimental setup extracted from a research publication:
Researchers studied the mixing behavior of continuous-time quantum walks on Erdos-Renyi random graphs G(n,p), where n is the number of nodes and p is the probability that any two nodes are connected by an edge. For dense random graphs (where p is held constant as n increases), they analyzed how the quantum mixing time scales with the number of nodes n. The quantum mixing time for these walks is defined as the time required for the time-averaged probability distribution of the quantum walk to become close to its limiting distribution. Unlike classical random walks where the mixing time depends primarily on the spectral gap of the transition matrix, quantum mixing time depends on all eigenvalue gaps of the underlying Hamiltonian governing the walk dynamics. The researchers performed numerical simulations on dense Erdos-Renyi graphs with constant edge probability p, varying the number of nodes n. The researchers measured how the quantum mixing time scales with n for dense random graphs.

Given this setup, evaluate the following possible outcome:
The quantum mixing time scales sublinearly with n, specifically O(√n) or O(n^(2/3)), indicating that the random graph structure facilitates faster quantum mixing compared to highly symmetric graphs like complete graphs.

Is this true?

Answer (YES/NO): NO